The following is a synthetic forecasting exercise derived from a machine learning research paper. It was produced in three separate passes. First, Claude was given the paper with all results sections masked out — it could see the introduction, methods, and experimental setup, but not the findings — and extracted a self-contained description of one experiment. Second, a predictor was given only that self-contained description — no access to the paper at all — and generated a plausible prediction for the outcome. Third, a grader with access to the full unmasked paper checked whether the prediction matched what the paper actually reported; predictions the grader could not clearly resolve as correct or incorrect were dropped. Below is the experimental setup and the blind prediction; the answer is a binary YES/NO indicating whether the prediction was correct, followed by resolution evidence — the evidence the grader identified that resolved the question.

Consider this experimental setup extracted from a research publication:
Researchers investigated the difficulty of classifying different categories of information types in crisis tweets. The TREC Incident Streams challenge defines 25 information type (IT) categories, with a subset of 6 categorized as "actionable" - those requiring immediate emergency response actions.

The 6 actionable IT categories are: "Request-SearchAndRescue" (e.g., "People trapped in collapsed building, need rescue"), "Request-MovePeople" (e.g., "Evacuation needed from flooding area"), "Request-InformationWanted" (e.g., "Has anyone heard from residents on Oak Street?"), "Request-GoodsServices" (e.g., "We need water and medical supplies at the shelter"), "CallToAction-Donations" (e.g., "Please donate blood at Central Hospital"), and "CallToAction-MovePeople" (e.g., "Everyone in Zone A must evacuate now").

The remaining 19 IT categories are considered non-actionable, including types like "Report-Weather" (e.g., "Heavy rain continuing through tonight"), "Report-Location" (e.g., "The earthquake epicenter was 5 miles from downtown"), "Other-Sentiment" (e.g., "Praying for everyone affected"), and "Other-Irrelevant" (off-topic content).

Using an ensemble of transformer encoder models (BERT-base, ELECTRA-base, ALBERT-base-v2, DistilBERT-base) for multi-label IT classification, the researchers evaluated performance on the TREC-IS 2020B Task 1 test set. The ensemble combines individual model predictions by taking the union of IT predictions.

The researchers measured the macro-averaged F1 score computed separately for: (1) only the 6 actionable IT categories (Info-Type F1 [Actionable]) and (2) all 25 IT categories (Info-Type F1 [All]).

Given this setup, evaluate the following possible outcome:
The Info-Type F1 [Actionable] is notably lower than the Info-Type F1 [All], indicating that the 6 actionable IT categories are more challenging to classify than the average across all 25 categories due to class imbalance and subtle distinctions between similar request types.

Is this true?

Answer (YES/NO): YES